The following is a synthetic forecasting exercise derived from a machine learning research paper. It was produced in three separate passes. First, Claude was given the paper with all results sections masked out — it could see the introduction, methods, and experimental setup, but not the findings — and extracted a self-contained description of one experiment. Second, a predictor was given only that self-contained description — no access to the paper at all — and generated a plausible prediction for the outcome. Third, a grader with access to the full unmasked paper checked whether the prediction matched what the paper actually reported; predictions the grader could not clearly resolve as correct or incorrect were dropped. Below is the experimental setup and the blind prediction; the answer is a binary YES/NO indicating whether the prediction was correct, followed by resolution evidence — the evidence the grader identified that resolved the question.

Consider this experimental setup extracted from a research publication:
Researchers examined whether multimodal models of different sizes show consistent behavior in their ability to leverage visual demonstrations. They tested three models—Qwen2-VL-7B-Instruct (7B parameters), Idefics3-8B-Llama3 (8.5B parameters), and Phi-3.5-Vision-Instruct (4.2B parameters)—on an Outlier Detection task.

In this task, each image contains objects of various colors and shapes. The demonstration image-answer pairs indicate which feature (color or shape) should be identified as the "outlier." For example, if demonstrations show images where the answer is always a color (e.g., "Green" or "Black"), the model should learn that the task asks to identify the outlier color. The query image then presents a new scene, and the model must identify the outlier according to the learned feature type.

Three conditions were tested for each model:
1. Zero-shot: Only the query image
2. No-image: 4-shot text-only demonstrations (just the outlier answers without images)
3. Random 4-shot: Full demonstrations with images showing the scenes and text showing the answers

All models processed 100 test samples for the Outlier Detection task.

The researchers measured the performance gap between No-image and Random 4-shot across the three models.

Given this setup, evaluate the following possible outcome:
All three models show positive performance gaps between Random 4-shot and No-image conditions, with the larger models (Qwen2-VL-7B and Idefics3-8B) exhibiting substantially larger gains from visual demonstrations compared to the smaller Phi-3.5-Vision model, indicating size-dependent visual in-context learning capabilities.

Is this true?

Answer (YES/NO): NO